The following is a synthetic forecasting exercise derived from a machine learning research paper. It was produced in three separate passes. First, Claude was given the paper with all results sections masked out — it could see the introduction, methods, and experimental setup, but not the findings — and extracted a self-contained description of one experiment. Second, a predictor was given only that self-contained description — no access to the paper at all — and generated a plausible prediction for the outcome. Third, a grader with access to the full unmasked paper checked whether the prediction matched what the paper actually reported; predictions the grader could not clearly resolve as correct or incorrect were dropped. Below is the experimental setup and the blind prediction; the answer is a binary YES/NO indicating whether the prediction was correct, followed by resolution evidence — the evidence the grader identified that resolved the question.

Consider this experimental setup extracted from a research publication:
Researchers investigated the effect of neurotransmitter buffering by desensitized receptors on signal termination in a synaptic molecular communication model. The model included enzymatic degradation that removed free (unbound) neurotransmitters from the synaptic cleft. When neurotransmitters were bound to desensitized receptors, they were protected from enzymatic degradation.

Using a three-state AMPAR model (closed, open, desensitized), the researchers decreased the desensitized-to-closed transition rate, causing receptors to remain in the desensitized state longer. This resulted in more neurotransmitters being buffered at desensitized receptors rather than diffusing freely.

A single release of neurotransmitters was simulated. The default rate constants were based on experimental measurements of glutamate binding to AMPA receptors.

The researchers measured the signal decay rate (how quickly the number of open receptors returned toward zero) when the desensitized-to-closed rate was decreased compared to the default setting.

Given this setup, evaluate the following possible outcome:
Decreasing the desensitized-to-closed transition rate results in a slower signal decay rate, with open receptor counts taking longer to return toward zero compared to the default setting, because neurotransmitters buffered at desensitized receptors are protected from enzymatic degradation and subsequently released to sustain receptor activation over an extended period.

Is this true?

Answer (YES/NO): NO